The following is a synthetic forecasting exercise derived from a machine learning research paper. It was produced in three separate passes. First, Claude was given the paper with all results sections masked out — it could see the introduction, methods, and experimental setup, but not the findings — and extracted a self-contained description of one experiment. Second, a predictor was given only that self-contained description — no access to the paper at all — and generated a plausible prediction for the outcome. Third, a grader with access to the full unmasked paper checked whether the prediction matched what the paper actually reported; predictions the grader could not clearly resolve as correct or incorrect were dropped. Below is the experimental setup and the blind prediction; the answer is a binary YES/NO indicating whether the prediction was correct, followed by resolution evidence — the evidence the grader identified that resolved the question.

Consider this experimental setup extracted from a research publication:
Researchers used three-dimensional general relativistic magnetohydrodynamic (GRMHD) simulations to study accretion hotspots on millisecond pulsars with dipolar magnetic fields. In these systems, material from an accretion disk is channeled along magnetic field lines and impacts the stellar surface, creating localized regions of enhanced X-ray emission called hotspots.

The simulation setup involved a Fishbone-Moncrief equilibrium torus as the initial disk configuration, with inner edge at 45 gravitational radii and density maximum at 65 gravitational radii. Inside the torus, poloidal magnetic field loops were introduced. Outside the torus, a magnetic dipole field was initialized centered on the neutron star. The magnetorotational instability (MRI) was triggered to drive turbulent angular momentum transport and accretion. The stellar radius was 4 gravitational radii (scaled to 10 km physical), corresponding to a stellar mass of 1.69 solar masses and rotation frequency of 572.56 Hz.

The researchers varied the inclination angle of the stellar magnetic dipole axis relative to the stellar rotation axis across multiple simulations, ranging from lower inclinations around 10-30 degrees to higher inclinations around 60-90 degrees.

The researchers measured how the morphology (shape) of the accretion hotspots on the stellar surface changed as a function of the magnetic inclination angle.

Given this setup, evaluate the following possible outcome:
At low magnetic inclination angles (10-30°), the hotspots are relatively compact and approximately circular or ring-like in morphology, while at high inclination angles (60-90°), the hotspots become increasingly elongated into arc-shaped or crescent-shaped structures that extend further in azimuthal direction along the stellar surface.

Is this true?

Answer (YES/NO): NO